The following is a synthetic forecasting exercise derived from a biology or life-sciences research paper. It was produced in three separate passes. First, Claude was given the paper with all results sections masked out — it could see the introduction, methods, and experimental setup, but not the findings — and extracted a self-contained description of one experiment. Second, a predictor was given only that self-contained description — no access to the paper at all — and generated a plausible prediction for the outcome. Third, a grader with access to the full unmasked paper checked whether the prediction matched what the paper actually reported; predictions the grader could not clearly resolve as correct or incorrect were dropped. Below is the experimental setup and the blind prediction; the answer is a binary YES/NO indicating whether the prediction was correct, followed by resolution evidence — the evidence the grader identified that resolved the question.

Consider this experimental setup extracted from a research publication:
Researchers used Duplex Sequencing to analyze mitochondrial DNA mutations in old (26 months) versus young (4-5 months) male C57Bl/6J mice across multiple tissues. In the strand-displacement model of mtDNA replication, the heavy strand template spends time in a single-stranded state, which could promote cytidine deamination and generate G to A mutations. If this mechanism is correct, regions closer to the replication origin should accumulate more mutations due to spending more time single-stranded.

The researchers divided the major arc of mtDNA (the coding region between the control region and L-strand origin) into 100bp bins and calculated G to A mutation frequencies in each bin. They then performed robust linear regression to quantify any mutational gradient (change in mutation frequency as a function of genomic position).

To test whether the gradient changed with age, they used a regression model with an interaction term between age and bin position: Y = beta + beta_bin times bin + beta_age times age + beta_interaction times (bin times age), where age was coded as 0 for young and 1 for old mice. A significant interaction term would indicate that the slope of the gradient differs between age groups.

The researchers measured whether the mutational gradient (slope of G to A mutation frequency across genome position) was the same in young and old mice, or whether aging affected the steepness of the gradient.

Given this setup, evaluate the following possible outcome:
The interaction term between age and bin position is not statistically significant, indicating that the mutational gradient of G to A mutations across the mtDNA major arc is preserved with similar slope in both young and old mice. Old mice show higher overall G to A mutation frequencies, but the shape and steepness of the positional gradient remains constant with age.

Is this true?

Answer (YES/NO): NO